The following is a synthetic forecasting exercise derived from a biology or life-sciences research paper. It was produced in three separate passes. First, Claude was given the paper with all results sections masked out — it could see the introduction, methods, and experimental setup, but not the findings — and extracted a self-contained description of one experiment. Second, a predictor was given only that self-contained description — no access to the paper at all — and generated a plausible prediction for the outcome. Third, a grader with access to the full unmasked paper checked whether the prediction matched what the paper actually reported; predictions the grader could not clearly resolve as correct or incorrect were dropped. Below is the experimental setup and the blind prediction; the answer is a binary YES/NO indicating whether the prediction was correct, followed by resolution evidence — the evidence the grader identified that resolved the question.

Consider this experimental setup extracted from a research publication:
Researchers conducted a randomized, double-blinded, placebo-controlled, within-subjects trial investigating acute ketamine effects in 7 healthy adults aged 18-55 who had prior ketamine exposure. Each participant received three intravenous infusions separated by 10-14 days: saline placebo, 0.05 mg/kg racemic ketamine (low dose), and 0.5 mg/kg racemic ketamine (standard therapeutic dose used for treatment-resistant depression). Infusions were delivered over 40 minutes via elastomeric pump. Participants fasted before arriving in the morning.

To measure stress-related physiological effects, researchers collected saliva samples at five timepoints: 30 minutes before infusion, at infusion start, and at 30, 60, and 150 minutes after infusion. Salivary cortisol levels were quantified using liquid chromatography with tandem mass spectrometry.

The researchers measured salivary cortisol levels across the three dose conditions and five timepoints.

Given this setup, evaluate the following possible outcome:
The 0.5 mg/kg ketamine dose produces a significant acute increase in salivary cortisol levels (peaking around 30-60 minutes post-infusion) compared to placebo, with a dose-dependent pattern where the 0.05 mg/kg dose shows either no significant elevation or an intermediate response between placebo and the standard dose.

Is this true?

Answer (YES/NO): YES